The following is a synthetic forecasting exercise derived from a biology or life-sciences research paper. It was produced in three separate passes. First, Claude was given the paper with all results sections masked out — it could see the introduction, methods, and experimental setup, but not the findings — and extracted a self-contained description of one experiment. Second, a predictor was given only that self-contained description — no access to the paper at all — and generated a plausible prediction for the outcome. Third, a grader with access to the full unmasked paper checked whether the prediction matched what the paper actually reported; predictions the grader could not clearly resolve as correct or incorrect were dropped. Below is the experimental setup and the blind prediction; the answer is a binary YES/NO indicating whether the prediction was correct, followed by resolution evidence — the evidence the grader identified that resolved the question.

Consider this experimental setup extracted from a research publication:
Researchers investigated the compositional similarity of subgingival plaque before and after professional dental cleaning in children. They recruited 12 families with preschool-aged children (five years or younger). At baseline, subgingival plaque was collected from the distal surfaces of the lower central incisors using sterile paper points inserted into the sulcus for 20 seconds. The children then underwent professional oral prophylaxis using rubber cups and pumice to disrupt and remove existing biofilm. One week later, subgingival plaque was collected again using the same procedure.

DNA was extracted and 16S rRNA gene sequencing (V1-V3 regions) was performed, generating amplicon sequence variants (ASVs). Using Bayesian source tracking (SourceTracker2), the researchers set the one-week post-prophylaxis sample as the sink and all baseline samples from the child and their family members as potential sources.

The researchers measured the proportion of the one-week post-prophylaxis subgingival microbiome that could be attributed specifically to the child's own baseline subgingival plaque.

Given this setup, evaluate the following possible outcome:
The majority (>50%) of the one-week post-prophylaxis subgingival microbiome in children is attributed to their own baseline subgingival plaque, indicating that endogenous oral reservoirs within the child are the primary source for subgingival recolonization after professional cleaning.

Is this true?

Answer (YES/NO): YES